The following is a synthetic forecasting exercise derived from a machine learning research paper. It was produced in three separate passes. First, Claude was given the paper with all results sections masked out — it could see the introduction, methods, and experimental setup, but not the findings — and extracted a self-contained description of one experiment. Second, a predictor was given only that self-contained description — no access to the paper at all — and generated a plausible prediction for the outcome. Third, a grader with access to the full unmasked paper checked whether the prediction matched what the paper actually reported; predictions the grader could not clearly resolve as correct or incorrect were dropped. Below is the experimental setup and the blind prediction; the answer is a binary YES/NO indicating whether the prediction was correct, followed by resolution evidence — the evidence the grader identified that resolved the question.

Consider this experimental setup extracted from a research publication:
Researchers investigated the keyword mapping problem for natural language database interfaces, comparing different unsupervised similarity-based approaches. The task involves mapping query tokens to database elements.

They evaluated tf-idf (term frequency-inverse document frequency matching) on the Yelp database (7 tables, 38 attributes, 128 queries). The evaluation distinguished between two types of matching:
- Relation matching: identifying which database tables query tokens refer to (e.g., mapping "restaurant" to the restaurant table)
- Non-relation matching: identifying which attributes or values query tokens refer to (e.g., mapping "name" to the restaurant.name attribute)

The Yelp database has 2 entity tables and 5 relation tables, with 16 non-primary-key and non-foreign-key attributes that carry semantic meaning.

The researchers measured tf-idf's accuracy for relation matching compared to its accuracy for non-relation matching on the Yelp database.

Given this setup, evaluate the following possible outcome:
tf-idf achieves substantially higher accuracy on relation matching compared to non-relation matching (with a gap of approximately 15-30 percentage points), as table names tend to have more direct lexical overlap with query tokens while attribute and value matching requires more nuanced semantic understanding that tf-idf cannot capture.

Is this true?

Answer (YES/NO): NO